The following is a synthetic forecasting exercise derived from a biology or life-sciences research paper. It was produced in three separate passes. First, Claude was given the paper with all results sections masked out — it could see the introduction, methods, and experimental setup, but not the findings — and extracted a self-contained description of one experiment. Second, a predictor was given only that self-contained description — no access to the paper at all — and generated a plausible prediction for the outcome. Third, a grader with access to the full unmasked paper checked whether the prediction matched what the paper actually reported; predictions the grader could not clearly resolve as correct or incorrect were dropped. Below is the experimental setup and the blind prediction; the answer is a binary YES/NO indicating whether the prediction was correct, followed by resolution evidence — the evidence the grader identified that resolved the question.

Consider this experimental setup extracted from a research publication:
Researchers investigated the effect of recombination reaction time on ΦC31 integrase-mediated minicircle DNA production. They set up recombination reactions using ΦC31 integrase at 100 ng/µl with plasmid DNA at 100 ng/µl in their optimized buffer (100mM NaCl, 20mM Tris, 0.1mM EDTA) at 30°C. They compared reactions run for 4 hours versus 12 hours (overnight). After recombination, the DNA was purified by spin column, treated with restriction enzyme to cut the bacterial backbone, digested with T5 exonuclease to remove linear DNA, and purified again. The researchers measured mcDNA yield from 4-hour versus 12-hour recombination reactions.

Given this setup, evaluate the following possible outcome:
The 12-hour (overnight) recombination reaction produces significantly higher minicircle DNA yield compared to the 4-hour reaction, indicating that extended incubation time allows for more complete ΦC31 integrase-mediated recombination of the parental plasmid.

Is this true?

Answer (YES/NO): NO